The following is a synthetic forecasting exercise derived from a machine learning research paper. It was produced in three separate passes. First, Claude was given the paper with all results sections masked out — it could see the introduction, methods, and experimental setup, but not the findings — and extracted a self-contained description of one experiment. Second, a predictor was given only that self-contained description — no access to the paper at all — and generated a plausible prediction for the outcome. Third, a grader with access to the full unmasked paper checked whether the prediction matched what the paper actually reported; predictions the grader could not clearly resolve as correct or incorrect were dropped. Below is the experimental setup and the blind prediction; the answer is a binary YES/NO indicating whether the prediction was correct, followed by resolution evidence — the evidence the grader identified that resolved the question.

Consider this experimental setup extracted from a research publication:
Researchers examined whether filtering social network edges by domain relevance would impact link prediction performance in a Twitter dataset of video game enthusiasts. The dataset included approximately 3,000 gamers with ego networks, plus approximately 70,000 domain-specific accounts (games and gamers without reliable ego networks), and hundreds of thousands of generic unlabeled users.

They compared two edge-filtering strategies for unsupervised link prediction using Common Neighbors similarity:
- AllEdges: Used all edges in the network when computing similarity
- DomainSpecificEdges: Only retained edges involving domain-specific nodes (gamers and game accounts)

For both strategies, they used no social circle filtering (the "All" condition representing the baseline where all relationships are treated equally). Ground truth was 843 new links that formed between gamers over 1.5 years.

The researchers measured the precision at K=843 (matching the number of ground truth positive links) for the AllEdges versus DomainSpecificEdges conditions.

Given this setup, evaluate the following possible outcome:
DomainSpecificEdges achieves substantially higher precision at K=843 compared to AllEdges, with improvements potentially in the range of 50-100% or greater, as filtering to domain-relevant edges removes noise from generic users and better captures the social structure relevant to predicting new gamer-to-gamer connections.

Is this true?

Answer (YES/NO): YES